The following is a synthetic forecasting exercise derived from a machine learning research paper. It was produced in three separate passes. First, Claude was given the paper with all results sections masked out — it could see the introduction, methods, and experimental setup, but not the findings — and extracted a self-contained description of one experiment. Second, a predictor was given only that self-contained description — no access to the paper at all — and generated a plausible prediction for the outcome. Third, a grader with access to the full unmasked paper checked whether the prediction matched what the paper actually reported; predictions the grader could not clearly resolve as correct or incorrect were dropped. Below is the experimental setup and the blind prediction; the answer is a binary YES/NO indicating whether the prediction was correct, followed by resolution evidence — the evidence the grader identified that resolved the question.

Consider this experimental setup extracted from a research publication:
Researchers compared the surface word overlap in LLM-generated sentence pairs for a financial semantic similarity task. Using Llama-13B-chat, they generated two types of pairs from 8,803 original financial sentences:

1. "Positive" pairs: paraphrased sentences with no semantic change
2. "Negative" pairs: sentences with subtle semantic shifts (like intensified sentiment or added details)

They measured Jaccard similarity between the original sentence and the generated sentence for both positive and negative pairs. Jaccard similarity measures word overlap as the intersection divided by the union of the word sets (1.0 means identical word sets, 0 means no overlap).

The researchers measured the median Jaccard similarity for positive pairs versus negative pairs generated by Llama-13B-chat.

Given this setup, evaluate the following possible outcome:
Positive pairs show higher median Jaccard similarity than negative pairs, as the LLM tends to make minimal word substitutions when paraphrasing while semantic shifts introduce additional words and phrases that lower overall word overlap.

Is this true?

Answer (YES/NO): NO